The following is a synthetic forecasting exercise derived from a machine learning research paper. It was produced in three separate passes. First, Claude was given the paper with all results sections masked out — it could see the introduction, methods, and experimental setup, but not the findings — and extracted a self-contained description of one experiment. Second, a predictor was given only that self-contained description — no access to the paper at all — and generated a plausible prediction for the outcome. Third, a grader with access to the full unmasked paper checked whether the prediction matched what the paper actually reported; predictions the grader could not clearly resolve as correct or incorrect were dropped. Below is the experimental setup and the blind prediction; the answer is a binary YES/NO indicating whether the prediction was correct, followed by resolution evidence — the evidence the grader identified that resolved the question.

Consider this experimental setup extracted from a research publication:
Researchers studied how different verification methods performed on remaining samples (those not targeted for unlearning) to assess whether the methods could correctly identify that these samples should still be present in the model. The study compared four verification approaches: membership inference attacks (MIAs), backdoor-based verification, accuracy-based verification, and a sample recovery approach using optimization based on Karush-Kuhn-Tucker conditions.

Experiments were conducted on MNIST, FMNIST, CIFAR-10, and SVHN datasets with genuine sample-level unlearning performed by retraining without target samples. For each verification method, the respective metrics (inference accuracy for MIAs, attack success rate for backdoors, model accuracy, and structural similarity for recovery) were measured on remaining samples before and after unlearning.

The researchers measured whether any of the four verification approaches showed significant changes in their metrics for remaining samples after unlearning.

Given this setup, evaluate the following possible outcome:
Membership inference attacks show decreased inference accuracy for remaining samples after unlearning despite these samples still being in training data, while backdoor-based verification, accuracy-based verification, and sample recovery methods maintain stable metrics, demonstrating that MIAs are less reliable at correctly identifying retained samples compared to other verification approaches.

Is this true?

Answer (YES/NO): NO